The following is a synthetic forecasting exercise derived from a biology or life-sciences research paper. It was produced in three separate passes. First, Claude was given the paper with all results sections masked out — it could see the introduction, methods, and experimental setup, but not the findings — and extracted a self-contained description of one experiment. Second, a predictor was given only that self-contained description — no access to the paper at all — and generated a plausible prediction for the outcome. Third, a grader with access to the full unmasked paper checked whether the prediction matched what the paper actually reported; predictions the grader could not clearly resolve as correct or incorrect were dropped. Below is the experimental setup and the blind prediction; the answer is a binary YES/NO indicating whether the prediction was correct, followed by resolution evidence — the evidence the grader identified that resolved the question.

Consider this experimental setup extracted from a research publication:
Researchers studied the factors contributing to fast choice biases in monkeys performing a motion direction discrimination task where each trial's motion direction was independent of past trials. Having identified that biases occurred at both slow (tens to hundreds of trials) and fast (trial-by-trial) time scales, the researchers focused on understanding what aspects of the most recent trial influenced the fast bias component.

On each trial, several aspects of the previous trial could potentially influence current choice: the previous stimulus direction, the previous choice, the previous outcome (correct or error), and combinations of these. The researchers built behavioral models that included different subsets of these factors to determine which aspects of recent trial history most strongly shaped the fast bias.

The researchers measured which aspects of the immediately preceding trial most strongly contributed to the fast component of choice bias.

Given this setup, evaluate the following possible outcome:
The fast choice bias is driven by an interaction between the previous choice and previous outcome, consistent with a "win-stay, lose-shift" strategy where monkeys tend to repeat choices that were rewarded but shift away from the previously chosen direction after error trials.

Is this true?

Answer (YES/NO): YES